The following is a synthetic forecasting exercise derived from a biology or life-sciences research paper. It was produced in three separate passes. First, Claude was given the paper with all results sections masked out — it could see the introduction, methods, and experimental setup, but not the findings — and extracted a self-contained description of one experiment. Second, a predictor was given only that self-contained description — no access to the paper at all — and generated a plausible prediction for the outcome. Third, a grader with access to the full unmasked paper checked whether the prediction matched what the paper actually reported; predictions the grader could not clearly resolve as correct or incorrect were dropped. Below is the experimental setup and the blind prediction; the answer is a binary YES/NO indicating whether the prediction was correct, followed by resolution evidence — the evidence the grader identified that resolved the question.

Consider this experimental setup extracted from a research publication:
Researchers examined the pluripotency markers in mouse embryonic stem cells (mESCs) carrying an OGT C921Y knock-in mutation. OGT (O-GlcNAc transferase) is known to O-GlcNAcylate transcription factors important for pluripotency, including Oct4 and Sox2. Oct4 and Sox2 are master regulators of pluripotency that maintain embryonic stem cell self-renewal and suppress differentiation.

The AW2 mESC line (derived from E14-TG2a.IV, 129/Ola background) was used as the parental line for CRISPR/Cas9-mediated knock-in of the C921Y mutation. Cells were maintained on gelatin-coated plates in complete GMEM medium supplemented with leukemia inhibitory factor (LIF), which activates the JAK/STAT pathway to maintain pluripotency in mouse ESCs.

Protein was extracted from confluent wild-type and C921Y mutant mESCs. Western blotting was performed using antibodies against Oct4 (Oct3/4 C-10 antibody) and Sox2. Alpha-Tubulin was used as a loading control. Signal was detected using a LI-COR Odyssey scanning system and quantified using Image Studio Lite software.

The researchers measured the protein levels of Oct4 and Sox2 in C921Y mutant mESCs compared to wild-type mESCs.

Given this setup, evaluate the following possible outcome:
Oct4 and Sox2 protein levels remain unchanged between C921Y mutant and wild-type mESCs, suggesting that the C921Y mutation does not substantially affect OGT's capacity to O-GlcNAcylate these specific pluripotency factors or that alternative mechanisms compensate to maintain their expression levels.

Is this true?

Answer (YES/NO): YES